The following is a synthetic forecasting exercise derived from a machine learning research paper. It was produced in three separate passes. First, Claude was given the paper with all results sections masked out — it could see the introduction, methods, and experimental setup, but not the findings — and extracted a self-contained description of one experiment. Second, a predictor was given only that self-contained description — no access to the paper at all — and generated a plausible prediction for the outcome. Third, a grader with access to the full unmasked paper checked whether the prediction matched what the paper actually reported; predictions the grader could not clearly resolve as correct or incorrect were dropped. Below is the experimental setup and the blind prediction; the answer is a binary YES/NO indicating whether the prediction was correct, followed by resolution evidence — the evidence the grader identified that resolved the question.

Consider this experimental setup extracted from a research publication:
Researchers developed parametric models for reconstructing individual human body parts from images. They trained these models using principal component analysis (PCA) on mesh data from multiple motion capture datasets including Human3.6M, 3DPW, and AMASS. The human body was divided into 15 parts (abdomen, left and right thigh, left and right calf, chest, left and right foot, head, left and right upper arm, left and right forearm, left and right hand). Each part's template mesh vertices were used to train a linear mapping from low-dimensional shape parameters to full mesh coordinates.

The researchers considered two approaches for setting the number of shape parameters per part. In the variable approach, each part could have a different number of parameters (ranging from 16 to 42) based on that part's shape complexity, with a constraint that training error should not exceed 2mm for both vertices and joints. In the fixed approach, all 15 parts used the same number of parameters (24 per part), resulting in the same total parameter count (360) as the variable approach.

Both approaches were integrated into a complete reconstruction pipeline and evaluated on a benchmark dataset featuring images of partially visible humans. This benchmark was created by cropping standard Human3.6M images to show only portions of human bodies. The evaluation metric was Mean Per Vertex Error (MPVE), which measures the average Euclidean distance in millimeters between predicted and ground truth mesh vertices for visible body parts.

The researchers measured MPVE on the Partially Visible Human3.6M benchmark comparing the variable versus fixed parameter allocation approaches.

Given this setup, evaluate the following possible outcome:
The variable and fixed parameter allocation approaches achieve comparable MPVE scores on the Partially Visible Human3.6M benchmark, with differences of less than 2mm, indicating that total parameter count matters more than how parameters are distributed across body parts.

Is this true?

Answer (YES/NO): NO